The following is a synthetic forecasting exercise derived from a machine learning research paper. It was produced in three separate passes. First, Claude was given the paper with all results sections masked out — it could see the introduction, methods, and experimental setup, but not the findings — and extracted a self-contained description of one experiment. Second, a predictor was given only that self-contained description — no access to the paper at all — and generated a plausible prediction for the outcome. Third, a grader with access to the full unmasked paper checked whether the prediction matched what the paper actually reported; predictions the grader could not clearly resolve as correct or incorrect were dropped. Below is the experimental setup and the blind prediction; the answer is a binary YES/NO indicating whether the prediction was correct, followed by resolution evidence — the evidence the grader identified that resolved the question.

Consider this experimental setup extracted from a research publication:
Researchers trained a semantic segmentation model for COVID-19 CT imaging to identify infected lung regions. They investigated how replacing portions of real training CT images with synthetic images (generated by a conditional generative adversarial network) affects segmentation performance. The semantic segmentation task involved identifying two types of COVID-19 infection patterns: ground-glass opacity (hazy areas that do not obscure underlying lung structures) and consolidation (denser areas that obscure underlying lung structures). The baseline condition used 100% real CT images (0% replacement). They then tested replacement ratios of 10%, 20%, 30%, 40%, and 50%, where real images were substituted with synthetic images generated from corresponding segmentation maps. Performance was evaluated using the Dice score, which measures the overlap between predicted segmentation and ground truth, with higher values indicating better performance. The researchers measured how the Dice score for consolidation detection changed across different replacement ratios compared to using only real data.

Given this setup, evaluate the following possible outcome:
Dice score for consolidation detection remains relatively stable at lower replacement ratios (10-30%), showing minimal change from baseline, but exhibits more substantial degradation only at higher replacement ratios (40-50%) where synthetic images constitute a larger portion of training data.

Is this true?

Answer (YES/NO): NO